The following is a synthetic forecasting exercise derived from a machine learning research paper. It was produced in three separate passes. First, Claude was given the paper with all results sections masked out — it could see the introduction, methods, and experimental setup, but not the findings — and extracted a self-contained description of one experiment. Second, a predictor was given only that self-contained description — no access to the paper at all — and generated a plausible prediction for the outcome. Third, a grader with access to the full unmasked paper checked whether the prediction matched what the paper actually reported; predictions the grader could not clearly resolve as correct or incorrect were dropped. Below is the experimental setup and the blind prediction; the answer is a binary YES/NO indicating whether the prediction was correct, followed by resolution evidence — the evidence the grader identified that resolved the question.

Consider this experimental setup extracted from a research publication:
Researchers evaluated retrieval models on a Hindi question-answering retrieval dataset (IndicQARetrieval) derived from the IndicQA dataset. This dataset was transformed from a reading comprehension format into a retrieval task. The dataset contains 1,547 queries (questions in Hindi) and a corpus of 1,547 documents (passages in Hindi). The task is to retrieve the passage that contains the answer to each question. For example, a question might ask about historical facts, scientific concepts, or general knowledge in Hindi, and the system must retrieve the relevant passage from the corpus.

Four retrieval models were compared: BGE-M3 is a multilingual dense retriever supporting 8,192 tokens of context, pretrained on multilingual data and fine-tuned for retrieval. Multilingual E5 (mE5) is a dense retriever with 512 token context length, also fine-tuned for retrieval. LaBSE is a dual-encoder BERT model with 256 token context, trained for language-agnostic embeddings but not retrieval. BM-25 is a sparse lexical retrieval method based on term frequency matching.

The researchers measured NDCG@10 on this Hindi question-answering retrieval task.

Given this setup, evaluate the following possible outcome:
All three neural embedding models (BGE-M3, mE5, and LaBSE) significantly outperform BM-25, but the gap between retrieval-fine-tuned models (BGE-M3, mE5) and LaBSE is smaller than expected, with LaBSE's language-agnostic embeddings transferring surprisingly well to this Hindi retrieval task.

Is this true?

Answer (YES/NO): NO